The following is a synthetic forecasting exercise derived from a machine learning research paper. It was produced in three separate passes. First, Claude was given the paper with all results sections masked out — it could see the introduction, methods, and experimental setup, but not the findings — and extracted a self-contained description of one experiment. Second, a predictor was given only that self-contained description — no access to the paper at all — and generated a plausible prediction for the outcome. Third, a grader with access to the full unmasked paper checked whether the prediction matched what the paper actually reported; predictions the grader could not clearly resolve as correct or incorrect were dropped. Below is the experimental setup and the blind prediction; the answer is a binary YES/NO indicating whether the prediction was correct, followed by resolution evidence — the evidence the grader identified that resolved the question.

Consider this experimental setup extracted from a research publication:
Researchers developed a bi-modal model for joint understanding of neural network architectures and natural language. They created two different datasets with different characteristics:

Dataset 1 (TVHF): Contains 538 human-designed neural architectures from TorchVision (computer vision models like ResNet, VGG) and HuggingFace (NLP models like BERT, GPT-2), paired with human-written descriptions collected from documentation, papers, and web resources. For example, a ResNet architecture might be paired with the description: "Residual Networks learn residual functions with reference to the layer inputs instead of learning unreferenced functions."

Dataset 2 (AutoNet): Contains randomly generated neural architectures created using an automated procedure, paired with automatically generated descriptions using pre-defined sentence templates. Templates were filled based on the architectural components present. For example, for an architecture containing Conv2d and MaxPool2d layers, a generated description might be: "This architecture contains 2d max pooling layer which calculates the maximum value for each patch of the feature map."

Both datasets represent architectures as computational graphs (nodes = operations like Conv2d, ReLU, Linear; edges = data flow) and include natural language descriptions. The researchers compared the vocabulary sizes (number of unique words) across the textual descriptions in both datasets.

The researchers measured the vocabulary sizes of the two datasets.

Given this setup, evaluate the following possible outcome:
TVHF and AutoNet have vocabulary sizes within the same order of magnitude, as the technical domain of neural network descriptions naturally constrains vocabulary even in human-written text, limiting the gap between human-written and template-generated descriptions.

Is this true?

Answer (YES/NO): YES